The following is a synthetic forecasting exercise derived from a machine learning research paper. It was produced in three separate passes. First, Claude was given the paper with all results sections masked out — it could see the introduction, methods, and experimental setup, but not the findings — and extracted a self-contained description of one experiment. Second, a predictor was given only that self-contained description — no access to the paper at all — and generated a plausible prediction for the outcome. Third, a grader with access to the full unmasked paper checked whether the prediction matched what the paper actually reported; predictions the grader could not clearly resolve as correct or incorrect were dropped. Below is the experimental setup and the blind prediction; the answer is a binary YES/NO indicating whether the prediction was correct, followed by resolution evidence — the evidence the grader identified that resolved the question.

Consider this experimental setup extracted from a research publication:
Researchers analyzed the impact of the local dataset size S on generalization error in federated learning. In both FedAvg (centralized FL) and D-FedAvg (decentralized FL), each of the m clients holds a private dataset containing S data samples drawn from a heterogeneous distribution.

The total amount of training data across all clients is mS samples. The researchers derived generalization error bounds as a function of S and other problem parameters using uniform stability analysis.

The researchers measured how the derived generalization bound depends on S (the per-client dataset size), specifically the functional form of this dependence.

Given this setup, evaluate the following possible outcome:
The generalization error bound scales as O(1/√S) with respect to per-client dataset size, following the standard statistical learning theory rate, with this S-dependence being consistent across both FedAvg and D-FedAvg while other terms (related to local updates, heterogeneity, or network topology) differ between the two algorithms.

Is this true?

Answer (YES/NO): NO